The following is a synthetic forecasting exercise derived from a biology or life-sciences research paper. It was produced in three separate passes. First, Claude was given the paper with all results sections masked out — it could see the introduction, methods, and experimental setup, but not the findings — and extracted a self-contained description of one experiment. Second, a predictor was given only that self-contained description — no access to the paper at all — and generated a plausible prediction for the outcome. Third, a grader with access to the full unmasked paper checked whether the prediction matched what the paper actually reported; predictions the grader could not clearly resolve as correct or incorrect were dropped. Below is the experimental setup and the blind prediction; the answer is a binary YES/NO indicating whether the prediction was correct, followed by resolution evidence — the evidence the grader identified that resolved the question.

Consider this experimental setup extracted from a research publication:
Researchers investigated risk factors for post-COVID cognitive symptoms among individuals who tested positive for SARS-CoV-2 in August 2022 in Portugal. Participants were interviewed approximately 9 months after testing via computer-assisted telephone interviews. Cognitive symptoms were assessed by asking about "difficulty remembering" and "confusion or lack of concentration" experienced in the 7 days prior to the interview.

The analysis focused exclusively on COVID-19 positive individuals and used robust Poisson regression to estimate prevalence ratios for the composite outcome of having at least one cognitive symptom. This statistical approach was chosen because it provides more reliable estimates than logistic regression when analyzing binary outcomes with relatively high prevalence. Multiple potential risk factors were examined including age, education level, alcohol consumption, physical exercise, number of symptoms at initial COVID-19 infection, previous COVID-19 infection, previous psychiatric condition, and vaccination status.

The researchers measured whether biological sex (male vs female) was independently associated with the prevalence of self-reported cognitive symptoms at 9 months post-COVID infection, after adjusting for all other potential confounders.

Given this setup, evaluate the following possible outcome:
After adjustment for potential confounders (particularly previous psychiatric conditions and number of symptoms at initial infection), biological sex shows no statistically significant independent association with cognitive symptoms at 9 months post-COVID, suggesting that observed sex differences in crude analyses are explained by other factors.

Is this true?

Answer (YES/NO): NO